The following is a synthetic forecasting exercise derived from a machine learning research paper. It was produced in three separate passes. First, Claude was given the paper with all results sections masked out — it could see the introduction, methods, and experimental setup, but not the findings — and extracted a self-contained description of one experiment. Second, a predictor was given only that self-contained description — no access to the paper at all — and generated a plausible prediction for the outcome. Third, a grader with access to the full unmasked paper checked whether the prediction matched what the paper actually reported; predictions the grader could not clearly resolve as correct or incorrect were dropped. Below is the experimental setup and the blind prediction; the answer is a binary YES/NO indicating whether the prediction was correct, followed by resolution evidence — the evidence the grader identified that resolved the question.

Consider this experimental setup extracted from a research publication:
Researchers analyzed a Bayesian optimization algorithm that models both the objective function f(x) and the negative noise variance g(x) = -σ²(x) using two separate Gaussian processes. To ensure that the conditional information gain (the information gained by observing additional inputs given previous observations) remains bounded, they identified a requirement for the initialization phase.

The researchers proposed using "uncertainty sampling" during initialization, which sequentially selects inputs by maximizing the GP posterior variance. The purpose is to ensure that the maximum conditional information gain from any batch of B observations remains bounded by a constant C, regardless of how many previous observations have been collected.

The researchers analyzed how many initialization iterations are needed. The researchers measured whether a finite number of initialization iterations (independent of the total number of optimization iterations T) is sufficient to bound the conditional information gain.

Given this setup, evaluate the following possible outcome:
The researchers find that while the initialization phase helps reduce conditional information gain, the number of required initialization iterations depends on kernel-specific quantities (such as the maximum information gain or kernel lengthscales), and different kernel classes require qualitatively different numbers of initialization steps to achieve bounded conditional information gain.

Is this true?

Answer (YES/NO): NO